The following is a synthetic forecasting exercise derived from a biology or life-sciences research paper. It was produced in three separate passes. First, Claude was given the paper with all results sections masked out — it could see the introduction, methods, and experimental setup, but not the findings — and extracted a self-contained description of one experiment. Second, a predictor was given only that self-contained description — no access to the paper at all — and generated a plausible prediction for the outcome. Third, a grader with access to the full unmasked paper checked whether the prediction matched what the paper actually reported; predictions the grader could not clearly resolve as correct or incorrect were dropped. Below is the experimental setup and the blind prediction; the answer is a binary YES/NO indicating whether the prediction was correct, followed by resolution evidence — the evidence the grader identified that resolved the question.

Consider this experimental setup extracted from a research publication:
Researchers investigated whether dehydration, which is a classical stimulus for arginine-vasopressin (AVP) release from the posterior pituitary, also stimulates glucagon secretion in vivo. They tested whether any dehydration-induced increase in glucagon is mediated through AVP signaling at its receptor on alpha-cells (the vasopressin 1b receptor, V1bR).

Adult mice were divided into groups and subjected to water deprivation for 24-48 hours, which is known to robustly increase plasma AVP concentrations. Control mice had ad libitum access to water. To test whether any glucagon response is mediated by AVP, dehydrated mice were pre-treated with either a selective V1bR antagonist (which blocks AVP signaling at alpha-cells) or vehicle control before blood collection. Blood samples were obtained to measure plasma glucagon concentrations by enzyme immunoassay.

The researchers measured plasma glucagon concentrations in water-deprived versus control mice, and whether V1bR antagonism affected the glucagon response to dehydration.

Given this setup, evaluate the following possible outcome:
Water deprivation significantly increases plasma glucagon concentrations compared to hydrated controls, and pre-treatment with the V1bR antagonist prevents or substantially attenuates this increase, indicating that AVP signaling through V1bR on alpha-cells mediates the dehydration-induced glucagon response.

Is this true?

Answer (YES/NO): YES